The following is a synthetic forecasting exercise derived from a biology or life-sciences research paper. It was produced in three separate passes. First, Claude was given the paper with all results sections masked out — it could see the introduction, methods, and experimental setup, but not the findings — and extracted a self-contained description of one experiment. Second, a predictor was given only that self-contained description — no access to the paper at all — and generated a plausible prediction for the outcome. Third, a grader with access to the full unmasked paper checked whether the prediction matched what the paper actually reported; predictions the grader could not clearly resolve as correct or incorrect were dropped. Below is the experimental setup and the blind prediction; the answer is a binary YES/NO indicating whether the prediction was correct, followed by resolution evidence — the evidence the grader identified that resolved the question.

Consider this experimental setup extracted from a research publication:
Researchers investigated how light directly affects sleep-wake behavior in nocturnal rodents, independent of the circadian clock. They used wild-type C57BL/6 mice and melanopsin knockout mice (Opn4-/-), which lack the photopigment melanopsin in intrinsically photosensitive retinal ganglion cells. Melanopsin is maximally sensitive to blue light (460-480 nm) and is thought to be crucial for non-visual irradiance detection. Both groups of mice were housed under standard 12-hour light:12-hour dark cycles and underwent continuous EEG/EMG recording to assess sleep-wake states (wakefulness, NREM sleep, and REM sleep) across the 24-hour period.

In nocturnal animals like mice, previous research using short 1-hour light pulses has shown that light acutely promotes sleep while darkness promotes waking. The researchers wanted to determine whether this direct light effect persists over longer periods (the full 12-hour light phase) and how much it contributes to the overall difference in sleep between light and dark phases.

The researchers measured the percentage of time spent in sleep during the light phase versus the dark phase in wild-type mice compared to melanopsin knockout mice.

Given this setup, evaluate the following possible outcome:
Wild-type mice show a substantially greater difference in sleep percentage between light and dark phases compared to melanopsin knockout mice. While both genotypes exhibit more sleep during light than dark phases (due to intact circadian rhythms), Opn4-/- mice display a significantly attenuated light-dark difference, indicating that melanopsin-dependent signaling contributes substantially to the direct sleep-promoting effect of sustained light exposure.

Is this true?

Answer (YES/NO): YES